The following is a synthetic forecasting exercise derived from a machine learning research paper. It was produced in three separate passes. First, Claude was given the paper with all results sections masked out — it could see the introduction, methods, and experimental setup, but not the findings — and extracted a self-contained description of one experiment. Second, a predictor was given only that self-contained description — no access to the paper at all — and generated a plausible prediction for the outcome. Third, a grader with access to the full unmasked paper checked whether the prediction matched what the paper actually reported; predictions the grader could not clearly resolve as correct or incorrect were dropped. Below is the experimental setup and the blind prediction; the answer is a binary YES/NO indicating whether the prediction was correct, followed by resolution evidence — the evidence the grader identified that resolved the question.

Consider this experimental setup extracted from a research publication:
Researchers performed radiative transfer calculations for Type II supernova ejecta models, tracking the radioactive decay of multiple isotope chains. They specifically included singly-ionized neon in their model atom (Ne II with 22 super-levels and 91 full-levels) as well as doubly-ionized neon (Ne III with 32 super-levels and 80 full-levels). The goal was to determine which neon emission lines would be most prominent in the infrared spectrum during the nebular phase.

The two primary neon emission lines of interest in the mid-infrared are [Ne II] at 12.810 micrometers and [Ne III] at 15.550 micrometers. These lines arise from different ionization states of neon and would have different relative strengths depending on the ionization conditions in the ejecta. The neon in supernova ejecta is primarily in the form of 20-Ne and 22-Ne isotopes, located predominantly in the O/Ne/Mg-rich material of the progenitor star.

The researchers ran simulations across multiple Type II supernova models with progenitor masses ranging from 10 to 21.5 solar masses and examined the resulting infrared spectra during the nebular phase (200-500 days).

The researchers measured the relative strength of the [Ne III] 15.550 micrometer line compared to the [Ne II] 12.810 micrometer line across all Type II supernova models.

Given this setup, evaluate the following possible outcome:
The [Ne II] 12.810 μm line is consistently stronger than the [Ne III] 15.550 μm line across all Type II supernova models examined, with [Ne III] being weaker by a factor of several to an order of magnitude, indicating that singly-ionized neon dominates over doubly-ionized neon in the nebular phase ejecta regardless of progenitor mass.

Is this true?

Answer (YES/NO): NO